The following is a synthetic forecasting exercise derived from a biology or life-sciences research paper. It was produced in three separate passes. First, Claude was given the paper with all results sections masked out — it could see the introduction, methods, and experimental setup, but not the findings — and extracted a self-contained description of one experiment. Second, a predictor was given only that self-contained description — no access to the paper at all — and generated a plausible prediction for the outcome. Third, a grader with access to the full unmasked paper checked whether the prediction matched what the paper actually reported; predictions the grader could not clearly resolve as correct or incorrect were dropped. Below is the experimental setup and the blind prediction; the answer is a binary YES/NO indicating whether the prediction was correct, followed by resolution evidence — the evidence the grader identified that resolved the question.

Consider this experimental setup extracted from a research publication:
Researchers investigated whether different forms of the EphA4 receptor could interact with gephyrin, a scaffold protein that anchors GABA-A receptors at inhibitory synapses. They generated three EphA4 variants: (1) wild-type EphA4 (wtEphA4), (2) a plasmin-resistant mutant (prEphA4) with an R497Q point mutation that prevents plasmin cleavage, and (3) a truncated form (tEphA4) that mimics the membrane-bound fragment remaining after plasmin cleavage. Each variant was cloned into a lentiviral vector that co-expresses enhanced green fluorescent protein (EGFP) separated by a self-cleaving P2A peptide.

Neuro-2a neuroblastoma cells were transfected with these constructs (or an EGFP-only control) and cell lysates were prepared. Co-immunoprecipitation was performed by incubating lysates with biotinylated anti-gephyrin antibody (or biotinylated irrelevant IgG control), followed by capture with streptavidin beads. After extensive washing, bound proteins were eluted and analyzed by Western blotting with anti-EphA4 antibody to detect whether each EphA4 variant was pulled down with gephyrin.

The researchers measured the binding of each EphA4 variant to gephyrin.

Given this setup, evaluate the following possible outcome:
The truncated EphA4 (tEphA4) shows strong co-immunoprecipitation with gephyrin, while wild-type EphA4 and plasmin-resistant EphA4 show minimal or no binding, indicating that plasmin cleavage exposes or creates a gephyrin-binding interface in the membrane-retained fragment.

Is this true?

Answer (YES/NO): NO